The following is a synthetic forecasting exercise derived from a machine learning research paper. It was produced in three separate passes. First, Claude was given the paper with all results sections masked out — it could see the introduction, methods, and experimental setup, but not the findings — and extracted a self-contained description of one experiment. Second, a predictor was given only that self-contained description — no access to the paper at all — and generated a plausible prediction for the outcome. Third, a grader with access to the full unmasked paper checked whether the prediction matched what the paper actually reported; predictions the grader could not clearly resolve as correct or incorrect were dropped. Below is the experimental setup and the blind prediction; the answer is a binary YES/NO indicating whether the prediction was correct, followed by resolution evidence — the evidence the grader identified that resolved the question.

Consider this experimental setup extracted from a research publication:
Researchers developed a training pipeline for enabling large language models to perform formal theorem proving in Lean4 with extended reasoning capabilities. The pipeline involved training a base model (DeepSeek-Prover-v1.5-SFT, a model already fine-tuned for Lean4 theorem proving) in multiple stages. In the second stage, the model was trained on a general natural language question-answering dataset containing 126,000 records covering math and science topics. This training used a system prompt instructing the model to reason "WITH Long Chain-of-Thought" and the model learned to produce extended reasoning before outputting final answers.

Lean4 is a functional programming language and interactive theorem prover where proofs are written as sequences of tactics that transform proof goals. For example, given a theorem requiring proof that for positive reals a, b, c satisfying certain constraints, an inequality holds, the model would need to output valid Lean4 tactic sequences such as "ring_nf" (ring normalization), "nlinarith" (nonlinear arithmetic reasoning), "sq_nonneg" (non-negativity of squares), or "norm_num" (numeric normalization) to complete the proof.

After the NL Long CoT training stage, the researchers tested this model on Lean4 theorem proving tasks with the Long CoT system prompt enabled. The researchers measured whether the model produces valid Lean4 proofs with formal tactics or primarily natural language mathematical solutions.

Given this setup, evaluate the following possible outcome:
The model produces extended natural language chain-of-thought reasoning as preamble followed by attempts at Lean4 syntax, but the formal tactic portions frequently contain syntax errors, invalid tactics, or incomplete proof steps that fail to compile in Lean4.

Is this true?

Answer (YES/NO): NO